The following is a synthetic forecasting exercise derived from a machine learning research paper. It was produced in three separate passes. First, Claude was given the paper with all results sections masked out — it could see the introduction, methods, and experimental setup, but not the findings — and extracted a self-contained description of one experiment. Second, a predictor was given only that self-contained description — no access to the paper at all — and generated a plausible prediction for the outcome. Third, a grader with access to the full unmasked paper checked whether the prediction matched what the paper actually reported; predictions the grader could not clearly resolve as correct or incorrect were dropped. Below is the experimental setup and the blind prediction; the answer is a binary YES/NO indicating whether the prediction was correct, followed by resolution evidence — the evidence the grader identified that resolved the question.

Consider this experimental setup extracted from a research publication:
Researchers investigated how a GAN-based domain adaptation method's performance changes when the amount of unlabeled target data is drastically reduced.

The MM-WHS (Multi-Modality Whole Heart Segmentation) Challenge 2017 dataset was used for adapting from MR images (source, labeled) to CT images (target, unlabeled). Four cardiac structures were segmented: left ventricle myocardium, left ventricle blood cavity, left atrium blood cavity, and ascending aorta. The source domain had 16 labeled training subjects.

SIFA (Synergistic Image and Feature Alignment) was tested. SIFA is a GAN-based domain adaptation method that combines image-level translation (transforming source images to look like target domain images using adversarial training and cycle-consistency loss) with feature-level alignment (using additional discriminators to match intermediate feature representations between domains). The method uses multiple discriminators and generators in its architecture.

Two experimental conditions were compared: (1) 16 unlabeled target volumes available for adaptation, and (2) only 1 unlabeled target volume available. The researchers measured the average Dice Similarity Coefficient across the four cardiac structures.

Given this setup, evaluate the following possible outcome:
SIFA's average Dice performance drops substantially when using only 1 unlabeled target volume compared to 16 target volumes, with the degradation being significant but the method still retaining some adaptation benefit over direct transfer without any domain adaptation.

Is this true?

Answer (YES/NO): YES